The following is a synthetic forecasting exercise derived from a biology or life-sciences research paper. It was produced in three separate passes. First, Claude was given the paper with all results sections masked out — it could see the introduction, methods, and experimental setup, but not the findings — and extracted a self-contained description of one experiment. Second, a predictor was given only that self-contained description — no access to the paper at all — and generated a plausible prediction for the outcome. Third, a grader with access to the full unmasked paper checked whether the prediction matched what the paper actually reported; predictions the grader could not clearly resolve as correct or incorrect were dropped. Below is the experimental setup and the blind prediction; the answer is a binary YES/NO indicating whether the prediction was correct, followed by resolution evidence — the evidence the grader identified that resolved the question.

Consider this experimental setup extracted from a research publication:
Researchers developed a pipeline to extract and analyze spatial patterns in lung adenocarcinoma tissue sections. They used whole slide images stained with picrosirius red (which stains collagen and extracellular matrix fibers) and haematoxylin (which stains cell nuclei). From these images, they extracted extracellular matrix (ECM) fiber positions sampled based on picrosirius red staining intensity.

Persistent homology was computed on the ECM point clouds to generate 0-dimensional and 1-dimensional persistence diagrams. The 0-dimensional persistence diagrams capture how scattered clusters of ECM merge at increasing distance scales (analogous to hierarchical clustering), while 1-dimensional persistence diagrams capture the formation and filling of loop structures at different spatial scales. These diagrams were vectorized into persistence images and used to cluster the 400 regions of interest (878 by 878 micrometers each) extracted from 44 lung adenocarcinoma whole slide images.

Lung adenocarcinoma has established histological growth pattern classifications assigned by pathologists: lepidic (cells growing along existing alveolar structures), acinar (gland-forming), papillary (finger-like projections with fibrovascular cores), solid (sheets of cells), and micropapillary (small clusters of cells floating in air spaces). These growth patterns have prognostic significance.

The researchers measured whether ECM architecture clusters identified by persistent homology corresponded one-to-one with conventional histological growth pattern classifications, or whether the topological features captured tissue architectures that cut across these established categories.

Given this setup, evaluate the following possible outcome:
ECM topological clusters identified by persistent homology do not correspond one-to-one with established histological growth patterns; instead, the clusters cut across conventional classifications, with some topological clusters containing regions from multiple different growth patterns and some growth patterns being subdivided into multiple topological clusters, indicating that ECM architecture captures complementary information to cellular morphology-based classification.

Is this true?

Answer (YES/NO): YES